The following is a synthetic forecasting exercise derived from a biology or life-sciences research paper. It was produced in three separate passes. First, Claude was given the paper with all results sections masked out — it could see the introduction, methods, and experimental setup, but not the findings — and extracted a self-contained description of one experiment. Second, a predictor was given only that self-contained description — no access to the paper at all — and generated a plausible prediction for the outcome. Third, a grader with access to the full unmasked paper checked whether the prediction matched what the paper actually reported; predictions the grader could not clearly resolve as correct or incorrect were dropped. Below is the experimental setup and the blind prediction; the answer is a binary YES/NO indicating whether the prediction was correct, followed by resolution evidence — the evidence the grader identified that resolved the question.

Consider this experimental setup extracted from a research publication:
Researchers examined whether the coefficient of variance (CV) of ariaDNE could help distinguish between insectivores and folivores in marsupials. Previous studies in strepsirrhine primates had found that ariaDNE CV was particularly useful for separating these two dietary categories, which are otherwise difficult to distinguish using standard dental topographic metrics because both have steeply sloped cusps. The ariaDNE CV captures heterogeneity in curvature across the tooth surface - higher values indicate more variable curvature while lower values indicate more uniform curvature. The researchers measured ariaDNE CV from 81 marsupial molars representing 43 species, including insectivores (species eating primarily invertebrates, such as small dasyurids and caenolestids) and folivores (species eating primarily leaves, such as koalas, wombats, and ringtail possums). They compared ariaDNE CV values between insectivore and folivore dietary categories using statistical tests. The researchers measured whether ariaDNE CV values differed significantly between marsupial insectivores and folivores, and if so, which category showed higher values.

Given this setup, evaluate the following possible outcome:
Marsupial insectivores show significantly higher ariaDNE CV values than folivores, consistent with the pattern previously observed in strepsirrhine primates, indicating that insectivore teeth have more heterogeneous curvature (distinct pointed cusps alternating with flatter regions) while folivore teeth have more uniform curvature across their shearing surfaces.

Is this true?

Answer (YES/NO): NO